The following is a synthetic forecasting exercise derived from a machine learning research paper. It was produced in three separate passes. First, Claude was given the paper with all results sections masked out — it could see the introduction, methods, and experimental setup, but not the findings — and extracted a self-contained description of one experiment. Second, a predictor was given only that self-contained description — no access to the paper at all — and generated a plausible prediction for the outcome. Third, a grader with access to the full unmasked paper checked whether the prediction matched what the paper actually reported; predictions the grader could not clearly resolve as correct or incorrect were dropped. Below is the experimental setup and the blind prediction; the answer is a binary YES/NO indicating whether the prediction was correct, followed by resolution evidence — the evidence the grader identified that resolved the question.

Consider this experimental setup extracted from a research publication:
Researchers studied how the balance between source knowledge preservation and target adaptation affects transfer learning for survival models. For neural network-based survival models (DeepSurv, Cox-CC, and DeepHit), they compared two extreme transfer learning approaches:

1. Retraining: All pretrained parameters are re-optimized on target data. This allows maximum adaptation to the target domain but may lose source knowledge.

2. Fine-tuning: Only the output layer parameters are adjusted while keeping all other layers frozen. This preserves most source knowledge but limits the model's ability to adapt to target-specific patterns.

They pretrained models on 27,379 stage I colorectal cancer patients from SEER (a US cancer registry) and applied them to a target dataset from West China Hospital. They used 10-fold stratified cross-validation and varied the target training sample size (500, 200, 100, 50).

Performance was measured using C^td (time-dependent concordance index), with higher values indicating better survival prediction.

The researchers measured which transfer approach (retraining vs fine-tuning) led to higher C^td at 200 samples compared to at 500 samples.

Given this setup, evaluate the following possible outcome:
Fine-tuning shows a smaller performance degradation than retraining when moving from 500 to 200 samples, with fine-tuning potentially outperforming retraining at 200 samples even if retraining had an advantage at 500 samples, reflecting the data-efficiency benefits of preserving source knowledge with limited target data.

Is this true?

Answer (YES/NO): YES